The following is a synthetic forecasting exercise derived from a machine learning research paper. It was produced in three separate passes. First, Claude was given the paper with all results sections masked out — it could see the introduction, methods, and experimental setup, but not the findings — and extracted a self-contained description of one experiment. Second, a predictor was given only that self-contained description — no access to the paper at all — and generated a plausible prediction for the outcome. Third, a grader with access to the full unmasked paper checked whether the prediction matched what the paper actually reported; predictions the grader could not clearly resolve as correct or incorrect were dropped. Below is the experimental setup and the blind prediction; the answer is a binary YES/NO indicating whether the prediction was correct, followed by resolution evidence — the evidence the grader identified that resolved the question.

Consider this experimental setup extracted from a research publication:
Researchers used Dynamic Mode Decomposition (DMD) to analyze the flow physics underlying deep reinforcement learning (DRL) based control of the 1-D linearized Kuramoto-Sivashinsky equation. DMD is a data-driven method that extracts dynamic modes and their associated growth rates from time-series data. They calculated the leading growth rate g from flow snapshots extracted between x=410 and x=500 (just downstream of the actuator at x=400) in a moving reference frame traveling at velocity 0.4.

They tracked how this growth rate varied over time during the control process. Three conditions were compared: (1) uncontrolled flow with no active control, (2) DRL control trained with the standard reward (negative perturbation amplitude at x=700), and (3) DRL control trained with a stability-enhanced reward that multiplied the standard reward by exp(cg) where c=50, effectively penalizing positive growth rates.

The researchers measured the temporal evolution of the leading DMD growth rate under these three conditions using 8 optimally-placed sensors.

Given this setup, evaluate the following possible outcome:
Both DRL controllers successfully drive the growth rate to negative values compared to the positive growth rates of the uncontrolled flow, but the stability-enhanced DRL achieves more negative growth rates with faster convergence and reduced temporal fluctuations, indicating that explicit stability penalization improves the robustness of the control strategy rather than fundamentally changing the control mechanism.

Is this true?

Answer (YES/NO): NO